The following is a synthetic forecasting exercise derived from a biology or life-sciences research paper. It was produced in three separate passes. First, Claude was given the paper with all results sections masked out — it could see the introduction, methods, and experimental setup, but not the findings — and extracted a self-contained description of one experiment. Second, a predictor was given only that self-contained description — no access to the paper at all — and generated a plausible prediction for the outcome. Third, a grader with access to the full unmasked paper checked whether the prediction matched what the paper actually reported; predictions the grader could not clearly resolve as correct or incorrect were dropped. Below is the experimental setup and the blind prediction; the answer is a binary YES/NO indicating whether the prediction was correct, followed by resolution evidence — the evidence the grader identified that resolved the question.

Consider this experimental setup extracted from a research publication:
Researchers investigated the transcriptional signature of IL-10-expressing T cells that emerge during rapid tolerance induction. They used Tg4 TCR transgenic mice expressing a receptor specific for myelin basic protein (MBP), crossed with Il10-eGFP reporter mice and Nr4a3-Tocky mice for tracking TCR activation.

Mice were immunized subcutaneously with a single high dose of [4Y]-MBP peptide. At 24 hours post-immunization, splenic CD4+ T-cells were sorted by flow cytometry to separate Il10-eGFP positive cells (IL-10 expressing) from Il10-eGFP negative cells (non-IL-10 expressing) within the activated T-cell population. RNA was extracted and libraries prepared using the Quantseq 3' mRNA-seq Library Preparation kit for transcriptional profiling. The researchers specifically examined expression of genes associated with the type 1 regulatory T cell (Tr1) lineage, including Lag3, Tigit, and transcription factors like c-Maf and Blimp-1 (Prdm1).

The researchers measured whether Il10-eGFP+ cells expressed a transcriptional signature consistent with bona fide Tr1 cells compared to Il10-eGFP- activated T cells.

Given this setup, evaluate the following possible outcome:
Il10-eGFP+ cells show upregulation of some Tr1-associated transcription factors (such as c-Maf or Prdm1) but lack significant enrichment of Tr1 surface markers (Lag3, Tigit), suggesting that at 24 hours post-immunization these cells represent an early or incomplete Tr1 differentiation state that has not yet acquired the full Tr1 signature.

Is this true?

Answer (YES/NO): NO